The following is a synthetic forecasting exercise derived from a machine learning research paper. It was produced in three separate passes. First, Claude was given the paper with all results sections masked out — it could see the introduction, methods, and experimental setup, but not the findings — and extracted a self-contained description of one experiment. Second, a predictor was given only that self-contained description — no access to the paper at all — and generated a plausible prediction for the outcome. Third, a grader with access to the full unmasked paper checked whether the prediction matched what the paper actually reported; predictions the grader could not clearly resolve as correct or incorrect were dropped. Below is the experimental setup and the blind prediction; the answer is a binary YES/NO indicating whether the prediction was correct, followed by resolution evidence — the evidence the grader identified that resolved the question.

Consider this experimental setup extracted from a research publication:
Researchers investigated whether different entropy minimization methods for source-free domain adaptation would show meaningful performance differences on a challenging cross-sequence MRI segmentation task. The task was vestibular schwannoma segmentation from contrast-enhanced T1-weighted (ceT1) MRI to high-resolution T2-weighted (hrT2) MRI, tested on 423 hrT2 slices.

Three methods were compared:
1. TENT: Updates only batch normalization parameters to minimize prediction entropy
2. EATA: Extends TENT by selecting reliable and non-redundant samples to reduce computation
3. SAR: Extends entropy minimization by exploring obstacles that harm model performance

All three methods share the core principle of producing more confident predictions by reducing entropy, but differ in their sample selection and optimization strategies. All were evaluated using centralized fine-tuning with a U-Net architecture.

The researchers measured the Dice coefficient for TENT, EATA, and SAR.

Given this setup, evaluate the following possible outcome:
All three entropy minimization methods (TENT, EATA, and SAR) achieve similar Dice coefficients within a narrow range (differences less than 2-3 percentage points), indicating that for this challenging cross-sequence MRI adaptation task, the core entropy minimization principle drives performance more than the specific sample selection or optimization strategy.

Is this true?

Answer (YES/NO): YES